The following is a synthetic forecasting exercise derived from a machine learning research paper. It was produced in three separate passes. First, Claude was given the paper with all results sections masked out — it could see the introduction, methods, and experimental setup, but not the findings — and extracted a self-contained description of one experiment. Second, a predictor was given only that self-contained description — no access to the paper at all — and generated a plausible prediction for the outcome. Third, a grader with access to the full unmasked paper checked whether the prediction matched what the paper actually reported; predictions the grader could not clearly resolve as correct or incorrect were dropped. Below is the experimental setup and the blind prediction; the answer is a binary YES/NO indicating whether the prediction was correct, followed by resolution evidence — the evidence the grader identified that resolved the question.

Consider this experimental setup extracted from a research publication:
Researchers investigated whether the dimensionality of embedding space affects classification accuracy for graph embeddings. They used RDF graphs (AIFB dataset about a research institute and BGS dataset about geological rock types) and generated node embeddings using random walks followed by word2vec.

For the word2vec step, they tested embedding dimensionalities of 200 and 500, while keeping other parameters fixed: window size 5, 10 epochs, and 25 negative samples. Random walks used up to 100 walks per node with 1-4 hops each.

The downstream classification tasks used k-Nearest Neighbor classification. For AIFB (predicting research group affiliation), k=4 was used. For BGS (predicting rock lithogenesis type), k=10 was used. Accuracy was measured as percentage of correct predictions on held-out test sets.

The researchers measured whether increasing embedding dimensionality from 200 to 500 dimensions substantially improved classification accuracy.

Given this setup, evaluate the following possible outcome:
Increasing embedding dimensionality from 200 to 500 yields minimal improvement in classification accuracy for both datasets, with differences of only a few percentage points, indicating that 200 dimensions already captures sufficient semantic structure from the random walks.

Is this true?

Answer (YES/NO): YES